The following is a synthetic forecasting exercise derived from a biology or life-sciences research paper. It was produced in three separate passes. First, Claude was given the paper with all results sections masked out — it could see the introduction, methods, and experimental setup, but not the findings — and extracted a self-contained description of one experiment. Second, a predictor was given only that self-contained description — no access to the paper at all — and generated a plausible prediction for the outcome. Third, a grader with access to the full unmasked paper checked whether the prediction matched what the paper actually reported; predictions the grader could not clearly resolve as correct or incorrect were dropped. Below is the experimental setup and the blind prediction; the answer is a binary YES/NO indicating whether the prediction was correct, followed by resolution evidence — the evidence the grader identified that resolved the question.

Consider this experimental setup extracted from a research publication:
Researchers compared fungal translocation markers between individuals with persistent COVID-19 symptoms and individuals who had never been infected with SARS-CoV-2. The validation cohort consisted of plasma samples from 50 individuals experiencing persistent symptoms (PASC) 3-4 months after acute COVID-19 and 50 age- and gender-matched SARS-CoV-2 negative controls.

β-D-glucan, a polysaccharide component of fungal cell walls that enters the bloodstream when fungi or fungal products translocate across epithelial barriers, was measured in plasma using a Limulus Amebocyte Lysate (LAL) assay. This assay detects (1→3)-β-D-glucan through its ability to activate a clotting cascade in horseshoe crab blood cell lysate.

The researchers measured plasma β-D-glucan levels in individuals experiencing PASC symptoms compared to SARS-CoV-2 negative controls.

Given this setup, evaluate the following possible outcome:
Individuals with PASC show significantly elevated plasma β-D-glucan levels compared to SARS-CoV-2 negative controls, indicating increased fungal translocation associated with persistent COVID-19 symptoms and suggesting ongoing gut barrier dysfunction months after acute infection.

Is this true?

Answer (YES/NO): YES